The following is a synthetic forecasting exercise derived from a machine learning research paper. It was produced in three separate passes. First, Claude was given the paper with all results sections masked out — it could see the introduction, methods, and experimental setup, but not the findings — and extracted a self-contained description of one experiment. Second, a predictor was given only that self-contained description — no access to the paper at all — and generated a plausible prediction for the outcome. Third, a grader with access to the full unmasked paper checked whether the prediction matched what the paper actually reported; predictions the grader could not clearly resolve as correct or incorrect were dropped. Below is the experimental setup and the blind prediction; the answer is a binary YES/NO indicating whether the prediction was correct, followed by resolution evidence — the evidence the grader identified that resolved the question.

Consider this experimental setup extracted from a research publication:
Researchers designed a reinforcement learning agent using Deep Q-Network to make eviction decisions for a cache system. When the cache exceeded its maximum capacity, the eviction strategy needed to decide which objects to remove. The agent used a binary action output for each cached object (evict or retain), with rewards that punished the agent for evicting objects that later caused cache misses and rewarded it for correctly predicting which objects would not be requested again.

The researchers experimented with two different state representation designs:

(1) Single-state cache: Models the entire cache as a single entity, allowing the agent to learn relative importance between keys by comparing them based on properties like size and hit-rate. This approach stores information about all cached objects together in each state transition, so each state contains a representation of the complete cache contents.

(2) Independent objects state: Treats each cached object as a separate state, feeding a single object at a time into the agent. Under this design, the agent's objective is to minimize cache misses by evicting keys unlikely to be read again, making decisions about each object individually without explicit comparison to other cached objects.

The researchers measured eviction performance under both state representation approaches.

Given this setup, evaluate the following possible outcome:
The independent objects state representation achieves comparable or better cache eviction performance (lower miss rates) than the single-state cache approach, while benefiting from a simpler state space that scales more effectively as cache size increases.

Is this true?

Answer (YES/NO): YES